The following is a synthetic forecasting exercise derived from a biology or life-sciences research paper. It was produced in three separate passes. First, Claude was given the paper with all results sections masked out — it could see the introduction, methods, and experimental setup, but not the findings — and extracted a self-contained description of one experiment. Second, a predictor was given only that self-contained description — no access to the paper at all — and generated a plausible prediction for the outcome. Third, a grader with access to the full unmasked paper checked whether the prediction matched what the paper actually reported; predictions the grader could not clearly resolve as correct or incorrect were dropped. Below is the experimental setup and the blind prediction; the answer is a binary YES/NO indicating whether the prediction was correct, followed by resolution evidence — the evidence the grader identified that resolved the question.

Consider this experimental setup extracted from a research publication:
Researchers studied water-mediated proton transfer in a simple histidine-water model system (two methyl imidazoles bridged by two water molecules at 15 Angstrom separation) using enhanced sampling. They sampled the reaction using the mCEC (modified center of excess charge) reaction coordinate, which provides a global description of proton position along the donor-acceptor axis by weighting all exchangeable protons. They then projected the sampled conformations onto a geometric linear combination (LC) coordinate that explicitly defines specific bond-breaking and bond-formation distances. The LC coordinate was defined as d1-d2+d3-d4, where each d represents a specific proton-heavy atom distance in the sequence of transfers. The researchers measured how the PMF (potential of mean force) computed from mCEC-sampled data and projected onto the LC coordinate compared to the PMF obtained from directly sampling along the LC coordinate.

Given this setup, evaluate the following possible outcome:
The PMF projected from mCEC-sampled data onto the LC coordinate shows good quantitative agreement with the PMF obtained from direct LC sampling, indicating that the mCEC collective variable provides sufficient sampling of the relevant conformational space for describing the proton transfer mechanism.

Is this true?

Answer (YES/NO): NO